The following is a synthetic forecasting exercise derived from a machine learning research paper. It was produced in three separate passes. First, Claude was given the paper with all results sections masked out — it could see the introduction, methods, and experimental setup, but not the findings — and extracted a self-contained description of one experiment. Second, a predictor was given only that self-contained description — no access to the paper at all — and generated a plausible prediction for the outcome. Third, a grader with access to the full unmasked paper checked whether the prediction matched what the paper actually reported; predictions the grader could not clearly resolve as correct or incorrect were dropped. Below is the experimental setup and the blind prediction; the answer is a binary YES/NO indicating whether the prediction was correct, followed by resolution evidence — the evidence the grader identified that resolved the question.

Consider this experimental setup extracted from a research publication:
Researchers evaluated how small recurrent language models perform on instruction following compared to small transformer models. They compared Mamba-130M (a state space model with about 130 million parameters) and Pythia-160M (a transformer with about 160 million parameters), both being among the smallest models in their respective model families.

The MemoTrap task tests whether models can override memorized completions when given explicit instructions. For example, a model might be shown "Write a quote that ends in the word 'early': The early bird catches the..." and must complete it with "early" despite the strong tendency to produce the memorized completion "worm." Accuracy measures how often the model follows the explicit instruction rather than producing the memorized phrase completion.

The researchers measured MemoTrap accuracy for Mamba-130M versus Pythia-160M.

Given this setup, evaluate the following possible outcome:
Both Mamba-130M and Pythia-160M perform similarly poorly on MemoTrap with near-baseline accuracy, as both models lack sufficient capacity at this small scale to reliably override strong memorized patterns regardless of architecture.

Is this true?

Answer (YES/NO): NO